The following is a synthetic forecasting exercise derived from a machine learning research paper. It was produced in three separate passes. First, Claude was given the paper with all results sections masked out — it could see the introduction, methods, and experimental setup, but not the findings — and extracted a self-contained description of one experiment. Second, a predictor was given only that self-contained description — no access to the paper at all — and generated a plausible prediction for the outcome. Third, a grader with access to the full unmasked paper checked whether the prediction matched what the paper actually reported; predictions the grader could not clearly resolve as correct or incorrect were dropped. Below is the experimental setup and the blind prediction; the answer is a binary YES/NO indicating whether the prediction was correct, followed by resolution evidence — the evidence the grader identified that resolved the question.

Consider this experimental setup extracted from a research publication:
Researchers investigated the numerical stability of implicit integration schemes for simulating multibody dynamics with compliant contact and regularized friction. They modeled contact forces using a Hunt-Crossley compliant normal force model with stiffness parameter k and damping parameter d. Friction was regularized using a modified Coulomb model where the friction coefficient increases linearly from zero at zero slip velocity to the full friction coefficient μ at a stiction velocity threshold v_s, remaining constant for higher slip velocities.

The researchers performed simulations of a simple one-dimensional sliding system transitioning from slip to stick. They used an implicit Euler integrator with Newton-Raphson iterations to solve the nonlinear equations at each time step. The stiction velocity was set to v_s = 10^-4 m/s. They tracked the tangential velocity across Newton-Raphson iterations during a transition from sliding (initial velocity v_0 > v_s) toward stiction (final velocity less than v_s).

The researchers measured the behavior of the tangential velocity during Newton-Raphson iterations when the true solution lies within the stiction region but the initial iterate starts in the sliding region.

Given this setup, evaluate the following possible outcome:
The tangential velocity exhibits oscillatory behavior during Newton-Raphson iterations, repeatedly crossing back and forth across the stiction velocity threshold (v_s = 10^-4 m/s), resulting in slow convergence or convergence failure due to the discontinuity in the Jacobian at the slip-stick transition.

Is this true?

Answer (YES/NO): YES